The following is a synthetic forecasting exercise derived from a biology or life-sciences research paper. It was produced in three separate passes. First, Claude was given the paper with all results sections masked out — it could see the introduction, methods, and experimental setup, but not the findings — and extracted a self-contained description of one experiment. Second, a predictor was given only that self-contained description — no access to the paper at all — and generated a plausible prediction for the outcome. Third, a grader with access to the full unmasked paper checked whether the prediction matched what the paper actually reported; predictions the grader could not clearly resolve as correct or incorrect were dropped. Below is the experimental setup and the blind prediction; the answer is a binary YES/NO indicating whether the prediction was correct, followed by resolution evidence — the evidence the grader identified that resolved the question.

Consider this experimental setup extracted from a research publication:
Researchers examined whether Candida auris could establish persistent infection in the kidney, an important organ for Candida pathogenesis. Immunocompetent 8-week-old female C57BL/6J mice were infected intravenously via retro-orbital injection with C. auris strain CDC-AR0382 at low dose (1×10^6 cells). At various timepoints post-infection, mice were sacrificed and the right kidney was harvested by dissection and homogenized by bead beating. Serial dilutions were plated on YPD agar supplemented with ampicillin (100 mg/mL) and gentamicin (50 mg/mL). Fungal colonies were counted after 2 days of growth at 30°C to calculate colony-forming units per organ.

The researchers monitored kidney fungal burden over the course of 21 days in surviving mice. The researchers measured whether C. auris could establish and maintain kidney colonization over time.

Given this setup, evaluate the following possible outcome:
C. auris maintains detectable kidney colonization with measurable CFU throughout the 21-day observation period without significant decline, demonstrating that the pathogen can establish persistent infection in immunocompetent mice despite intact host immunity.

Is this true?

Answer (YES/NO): YES